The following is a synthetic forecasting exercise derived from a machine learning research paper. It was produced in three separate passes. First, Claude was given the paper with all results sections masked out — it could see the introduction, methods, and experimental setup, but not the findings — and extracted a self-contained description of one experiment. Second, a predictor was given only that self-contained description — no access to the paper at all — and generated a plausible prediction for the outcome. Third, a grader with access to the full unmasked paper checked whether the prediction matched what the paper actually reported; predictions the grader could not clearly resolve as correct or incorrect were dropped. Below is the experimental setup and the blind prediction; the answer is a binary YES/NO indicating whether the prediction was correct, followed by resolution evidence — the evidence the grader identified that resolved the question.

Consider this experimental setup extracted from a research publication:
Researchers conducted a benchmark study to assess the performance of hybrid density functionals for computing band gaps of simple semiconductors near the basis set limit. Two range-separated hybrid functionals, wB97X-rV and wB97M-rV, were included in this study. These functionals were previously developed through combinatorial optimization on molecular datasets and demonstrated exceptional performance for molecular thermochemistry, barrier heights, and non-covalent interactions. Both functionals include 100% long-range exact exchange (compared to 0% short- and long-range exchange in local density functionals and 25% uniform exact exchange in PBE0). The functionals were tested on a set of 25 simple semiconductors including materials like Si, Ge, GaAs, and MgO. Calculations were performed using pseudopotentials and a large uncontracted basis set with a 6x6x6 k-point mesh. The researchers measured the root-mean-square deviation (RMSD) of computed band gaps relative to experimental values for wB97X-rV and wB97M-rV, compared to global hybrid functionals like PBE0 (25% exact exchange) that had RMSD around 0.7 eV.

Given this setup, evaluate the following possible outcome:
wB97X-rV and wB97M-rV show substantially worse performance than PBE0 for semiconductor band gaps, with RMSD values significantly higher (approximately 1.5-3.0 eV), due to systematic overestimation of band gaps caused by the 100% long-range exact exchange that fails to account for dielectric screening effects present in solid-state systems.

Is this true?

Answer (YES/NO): NO